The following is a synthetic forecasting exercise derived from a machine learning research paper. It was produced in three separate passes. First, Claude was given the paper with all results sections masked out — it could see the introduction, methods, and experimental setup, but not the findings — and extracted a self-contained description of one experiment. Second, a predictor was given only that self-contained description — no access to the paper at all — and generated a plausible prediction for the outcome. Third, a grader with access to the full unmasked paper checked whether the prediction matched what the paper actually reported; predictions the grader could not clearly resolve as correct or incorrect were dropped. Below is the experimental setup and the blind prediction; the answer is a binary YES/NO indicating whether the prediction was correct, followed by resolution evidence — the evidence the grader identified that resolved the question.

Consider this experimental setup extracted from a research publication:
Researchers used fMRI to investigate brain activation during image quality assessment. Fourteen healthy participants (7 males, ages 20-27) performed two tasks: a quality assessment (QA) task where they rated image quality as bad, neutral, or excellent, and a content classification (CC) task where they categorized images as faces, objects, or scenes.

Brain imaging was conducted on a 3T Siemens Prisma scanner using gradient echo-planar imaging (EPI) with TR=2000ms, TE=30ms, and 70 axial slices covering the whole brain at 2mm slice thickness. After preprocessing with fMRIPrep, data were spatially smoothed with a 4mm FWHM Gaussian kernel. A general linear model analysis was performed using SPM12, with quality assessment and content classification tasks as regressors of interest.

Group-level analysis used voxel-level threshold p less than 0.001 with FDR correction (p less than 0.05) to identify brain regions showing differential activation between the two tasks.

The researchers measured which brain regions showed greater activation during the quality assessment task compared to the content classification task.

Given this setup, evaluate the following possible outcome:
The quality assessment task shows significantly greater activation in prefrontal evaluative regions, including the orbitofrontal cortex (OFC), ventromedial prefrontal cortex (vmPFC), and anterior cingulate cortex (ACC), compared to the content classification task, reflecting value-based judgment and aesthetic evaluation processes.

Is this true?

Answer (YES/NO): NO